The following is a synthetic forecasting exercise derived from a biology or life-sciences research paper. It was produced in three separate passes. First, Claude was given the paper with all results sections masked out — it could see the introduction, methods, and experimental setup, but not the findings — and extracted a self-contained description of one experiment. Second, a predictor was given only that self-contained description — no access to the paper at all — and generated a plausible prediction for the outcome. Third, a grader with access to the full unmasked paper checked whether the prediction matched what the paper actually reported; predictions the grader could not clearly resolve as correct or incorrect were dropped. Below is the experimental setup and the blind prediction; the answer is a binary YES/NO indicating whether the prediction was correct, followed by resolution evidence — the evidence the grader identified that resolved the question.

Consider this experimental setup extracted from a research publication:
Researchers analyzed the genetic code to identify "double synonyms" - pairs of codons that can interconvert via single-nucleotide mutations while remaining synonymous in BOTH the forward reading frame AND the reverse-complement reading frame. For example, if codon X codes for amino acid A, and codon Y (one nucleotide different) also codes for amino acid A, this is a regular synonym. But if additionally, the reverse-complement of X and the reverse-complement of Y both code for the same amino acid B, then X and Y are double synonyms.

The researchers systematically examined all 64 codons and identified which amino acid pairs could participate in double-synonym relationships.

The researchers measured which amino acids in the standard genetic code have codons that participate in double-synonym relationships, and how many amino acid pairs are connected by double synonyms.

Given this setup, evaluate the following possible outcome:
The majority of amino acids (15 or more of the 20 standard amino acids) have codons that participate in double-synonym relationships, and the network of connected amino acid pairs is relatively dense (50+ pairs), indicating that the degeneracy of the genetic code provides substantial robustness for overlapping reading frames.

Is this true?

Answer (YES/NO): NO